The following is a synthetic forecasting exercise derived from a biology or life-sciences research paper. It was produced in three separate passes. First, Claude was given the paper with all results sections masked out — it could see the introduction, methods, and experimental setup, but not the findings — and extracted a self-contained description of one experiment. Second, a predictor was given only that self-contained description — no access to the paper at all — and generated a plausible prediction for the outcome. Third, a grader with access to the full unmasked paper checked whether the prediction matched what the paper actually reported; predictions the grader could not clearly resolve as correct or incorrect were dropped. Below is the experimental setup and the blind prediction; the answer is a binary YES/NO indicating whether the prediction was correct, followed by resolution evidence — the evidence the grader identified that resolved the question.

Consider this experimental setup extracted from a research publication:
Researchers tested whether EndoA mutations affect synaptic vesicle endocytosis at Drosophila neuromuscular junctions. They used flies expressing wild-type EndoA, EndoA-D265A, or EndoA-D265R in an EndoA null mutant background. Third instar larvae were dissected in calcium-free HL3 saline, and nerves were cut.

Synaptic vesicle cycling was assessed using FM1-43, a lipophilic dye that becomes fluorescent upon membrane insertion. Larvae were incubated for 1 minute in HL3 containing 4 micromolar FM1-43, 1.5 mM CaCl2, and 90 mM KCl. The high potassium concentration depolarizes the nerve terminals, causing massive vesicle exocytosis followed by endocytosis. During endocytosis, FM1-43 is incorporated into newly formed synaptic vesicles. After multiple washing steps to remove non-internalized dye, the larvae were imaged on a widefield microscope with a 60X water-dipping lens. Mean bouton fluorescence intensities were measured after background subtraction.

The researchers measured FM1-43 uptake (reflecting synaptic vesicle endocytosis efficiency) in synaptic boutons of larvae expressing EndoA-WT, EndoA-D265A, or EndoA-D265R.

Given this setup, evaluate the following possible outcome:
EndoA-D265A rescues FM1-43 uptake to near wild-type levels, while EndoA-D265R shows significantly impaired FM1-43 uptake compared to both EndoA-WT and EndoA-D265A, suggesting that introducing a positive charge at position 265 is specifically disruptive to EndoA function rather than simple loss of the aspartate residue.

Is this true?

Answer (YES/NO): NO